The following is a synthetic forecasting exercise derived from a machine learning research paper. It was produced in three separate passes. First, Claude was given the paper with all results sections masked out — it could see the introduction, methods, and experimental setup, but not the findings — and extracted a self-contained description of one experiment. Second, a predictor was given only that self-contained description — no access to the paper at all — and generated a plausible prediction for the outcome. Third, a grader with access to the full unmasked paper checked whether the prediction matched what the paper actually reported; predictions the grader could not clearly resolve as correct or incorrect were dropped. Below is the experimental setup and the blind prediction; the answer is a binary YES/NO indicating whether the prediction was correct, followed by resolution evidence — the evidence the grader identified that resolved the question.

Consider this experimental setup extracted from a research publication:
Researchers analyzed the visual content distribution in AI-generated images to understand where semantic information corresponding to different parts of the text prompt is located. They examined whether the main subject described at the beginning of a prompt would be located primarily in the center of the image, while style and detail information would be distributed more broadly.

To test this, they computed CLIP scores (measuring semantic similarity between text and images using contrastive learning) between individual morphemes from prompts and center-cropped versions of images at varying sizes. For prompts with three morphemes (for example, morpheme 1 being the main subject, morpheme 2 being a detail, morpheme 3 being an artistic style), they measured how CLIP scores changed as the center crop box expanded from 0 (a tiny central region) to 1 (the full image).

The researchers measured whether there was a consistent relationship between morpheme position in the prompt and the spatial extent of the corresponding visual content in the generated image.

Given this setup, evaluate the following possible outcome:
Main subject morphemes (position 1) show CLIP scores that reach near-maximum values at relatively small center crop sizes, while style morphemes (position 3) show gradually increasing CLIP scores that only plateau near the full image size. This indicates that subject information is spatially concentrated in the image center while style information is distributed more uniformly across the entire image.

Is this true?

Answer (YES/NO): YES